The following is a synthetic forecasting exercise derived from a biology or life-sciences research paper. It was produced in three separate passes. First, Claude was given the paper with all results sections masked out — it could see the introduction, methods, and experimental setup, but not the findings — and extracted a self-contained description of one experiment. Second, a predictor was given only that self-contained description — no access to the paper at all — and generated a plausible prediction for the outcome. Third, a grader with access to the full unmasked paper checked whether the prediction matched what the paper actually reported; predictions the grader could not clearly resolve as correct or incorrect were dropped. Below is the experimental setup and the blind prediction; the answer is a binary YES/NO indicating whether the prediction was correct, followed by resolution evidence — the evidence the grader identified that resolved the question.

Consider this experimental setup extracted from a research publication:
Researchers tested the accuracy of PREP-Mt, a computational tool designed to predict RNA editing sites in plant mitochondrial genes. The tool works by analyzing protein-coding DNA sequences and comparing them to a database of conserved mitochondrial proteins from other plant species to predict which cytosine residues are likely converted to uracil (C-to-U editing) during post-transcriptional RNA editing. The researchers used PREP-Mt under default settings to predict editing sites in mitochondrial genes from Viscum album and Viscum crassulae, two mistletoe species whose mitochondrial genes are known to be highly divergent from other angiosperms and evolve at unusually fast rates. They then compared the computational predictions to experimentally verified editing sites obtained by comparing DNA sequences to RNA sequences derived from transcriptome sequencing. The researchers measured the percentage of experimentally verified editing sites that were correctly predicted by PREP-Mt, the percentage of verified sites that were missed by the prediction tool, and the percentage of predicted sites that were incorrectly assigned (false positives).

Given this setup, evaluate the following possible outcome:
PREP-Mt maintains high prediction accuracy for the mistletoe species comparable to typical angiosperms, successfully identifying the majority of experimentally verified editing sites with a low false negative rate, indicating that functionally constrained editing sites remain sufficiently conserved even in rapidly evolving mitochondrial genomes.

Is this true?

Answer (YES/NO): NO